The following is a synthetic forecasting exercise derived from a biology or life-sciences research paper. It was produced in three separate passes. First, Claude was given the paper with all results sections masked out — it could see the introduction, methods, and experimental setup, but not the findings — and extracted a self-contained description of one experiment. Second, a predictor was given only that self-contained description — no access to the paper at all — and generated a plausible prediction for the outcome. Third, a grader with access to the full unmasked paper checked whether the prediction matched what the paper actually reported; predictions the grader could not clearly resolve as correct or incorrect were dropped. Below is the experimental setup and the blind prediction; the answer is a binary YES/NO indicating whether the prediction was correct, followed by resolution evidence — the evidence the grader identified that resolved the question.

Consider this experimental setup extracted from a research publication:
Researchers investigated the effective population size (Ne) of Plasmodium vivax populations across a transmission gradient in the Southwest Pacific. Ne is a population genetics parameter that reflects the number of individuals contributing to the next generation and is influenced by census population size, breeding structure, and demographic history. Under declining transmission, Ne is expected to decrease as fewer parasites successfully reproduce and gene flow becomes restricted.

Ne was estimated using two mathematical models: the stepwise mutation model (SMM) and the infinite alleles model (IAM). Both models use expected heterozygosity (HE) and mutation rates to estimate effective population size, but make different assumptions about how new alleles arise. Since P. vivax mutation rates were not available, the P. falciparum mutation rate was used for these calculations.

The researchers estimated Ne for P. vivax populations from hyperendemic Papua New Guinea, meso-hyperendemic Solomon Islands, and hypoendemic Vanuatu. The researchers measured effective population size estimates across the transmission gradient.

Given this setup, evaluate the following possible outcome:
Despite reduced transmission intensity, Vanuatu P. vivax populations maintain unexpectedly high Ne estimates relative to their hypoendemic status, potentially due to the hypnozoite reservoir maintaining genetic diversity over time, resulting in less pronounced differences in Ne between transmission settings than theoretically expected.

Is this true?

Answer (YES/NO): NO